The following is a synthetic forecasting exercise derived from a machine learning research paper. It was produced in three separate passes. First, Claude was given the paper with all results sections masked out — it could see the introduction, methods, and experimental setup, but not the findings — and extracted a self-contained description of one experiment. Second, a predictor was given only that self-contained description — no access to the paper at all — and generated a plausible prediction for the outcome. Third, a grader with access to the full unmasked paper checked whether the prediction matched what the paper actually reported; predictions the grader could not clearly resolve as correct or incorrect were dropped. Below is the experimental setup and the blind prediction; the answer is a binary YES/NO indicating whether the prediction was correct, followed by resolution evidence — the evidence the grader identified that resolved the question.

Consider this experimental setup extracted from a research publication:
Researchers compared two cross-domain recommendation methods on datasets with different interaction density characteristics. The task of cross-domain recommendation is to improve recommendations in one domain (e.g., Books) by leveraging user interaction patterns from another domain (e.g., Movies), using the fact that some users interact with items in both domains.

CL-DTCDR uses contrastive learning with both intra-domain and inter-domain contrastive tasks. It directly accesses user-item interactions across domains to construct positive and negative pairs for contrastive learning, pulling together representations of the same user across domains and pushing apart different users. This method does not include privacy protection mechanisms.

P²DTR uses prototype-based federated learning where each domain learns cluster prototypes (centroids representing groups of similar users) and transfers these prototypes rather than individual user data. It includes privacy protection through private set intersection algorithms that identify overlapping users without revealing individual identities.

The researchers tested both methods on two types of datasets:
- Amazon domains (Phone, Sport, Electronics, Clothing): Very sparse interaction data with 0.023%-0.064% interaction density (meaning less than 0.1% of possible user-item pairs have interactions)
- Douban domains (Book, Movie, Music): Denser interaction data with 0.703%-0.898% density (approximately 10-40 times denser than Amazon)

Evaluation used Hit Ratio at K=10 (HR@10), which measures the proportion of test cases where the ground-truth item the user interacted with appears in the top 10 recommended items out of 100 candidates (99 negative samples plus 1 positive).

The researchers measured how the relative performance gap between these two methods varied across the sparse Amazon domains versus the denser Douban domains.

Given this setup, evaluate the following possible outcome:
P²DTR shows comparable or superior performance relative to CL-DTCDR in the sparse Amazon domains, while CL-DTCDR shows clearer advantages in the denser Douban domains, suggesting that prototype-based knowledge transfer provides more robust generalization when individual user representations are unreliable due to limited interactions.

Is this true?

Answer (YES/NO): NO